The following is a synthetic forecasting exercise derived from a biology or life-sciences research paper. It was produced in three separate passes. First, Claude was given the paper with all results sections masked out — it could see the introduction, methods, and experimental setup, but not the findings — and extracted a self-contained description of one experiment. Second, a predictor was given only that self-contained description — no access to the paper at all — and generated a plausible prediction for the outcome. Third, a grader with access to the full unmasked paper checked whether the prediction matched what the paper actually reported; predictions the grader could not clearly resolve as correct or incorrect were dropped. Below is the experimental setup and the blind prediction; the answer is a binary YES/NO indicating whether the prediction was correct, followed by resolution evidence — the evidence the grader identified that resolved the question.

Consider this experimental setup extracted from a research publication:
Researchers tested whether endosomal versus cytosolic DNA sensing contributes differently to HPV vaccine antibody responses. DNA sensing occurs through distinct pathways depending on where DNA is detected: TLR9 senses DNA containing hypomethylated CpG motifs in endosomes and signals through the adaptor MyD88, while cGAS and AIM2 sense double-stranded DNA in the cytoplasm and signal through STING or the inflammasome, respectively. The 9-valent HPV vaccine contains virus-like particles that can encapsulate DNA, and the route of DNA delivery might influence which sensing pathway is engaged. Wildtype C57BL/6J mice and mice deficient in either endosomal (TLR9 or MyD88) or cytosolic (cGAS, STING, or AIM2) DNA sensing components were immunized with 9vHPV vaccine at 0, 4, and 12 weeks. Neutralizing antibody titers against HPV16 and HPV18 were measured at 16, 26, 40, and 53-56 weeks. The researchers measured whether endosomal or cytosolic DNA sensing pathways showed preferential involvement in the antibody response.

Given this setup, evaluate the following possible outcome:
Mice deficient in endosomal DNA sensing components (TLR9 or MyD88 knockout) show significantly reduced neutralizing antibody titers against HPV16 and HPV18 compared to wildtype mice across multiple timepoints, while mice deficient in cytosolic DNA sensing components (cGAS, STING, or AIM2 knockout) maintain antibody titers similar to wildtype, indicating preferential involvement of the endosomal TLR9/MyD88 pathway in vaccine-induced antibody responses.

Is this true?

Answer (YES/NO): NO